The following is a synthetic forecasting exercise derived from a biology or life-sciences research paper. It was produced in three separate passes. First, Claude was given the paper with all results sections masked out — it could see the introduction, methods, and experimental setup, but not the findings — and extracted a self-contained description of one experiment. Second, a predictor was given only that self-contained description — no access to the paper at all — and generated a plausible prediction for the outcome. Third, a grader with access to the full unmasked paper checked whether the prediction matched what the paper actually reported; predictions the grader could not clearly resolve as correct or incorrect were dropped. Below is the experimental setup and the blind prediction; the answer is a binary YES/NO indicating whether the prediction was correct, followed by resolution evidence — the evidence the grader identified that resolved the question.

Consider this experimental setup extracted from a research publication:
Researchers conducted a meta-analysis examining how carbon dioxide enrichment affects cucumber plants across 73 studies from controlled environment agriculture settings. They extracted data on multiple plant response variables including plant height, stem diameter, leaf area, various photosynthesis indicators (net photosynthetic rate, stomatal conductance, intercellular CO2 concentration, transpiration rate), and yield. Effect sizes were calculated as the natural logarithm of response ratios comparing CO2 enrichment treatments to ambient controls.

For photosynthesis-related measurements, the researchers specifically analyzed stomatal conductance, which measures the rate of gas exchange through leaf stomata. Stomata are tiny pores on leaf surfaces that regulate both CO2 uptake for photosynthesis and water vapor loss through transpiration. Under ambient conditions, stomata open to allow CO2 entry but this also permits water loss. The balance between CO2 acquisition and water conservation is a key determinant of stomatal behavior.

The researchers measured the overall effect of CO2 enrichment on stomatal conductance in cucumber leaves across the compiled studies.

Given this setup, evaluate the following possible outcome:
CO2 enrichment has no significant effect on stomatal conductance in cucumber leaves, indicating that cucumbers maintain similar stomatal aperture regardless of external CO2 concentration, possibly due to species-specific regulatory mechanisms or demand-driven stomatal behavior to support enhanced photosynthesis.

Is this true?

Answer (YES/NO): NO